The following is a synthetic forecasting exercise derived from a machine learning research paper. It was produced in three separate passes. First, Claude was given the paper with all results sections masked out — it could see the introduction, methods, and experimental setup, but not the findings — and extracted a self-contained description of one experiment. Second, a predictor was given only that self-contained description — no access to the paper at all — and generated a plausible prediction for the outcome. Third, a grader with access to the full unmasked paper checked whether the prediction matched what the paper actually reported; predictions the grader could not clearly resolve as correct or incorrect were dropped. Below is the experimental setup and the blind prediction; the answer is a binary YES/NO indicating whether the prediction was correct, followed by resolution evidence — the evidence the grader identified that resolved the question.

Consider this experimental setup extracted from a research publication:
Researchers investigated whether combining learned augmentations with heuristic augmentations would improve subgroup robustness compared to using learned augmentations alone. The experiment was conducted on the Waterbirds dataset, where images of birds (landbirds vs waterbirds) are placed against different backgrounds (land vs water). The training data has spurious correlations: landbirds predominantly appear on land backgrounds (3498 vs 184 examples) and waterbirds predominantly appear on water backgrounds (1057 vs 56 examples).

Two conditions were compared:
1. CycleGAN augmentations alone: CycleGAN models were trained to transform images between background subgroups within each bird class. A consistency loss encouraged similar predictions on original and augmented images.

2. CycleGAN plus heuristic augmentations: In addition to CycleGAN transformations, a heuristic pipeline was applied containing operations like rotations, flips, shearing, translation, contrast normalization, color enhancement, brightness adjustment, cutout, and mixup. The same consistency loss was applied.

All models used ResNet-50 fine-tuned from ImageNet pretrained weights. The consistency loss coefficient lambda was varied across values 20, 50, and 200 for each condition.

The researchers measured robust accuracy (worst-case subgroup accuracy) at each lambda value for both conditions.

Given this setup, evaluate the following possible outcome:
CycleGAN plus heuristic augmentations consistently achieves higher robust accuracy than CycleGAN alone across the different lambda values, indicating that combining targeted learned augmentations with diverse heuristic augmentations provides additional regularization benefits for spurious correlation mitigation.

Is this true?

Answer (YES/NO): NO